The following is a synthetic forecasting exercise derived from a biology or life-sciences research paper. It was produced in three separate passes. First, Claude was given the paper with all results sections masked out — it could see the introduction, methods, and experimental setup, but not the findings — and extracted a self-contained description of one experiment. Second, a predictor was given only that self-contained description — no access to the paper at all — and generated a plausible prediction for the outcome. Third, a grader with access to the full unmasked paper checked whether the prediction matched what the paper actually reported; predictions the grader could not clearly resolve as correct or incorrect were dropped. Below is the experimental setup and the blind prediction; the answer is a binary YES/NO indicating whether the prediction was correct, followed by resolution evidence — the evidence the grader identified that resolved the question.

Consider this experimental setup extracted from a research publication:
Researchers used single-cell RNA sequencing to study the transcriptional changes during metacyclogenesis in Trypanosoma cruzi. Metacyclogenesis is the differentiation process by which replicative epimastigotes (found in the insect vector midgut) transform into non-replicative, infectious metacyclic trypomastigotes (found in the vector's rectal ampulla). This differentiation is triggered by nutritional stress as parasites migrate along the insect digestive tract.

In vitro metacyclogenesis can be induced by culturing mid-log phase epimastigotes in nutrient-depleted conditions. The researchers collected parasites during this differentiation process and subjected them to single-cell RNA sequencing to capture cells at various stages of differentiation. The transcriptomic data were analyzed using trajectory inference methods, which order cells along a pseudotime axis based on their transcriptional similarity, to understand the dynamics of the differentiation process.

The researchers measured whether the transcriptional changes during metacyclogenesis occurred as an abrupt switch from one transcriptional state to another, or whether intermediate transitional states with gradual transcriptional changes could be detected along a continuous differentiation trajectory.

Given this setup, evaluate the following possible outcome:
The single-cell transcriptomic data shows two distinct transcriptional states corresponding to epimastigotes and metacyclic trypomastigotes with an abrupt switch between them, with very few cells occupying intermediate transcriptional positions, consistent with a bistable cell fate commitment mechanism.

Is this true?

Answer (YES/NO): NO